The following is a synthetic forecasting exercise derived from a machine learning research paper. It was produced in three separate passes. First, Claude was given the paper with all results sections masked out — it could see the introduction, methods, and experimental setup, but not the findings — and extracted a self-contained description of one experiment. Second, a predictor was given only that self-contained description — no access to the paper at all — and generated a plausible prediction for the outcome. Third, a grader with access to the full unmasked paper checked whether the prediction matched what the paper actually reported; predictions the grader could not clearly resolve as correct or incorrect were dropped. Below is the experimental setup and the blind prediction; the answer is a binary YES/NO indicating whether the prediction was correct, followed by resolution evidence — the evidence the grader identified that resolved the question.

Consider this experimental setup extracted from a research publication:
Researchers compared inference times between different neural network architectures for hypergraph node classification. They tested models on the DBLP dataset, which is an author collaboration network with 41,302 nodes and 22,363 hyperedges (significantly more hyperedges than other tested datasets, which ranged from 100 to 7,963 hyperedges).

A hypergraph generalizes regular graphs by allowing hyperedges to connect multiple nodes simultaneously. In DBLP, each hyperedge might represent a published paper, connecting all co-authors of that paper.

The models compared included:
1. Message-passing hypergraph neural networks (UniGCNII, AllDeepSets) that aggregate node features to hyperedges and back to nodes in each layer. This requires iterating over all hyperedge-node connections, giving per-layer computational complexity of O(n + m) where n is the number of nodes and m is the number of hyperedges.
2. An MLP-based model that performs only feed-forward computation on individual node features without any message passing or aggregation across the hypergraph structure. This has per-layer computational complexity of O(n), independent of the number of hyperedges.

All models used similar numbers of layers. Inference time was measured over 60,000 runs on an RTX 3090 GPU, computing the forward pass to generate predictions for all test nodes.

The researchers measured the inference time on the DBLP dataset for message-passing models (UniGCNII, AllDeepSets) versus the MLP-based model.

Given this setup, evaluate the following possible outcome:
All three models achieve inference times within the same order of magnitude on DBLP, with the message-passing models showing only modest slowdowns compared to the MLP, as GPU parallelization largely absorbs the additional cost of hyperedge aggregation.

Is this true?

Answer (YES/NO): NO